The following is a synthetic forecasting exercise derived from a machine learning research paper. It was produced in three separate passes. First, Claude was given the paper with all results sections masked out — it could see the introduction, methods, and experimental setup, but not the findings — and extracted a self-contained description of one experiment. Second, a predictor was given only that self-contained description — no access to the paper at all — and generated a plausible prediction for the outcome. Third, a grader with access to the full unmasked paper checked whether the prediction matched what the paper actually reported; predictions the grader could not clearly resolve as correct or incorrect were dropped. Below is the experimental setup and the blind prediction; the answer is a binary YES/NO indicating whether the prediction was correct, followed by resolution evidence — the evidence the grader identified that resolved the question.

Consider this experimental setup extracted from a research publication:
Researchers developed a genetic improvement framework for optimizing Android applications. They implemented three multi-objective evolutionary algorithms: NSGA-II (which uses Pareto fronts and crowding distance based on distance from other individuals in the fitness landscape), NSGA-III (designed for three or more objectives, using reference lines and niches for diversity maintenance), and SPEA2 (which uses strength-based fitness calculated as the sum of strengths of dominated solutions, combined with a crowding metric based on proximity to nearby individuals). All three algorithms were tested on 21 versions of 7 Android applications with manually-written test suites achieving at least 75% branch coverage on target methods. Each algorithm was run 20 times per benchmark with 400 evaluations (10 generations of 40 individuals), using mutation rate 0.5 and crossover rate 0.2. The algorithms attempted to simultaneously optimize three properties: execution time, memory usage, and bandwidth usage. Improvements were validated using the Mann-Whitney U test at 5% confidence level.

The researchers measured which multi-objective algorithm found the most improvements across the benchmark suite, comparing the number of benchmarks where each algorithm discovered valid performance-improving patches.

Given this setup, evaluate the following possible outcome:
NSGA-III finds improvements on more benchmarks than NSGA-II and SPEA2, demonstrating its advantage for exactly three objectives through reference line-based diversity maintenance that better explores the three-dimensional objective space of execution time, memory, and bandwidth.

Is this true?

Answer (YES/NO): NO